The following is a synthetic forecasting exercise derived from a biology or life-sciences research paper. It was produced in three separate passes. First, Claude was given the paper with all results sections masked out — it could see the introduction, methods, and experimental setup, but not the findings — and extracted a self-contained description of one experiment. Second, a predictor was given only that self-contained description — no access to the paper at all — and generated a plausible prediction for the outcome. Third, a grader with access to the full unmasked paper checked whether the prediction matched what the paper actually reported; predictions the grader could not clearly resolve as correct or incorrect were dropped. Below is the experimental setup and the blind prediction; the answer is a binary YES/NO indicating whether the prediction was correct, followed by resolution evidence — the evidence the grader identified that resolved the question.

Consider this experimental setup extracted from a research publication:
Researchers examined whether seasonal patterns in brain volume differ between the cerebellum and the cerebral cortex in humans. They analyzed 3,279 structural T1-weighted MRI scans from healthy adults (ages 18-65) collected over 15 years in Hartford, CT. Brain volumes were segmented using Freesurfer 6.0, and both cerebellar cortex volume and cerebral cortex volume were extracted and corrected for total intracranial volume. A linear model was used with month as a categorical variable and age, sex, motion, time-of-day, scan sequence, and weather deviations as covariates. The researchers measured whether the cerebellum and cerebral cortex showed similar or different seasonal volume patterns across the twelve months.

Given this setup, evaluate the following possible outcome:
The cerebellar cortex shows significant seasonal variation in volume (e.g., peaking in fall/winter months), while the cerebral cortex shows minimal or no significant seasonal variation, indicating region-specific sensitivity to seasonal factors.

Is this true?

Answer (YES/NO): NO